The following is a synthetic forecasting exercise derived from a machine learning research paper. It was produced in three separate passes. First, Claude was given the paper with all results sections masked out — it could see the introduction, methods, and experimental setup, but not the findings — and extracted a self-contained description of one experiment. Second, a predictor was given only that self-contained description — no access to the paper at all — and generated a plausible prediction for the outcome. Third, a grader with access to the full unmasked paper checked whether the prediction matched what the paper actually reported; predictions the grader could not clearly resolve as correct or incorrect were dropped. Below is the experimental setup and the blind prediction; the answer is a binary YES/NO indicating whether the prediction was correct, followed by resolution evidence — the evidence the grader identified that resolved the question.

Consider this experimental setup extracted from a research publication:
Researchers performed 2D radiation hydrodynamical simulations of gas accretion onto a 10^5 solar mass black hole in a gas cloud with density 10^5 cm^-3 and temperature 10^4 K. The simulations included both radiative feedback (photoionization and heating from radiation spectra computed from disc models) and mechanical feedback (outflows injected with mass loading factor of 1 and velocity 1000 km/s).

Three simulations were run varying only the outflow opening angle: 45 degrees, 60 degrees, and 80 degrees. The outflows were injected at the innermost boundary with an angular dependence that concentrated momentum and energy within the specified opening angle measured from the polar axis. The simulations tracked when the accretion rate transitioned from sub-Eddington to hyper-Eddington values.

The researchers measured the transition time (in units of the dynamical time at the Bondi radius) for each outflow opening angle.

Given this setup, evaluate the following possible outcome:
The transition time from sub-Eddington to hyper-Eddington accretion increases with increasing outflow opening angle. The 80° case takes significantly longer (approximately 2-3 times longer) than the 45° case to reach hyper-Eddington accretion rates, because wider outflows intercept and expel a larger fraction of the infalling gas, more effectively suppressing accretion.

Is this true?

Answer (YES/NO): NO